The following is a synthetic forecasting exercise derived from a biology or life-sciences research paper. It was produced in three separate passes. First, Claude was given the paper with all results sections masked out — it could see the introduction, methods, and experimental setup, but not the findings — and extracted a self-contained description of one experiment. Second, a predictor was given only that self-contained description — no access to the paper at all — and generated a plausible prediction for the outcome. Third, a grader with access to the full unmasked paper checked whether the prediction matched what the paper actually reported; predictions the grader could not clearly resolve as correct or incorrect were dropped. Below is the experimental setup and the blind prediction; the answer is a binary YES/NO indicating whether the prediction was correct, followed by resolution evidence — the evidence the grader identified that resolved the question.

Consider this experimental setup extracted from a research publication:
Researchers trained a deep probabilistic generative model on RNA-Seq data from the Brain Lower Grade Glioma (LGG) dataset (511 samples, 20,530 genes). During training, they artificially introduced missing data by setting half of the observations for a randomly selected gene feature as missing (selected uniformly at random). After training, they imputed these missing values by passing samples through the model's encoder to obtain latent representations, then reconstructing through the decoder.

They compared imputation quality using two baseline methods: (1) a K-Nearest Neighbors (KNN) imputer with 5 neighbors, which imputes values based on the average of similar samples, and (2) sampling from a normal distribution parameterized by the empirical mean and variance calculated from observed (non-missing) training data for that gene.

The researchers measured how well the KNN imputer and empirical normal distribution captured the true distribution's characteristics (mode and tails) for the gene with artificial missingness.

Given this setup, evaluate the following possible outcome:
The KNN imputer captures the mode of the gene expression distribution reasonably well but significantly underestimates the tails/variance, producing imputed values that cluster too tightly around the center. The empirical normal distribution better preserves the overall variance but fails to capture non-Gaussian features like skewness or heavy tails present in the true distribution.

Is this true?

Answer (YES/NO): NO